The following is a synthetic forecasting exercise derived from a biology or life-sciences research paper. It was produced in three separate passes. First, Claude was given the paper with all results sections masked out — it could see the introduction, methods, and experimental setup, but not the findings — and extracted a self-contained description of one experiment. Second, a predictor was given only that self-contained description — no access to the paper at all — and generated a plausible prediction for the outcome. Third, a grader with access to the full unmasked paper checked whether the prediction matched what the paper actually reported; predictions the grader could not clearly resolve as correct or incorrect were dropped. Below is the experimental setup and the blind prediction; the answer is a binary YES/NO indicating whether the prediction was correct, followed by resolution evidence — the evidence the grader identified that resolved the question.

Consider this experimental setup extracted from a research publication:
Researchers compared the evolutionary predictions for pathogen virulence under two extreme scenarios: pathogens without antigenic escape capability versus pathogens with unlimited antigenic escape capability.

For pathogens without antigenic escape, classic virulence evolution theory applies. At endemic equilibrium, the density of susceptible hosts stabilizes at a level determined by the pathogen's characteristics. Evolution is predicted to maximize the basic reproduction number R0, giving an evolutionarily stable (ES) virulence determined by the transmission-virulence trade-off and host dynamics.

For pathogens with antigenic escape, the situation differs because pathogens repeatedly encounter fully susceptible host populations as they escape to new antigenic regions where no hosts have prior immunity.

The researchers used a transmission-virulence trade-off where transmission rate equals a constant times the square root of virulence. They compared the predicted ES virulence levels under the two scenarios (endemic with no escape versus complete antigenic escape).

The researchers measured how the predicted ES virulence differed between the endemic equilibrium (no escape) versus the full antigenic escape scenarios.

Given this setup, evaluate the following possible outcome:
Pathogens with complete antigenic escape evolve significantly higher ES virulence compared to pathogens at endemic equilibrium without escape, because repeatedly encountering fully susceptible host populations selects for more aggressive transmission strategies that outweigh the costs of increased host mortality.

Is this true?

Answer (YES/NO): YES